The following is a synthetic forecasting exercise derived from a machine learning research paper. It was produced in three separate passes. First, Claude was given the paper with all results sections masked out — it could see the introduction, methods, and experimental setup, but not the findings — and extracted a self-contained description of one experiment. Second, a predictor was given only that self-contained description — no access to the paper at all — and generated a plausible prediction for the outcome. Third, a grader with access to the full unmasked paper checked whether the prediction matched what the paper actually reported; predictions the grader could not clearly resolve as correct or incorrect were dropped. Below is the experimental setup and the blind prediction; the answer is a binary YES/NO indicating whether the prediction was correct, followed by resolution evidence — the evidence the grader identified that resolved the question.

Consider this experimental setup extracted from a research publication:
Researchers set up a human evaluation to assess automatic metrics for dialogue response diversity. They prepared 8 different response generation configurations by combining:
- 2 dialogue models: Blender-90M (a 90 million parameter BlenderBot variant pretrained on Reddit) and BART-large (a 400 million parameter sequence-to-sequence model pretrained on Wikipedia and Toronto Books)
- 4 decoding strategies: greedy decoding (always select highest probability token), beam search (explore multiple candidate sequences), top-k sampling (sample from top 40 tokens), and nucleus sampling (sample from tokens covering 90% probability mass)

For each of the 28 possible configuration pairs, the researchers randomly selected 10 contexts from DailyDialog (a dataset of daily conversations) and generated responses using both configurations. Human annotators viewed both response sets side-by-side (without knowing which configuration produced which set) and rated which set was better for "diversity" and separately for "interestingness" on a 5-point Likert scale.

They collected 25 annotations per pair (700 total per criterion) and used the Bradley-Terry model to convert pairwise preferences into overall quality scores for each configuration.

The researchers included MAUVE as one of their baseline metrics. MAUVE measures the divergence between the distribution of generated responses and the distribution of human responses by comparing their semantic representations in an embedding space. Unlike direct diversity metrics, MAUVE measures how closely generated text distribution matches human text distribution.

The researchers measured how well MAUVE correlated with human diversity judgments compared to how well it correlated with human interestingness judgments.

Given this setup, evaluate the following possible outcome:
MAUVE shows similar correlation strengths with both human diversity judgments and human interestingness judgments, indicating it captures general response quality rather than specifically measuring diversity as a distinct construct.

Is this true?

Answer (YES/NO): YES